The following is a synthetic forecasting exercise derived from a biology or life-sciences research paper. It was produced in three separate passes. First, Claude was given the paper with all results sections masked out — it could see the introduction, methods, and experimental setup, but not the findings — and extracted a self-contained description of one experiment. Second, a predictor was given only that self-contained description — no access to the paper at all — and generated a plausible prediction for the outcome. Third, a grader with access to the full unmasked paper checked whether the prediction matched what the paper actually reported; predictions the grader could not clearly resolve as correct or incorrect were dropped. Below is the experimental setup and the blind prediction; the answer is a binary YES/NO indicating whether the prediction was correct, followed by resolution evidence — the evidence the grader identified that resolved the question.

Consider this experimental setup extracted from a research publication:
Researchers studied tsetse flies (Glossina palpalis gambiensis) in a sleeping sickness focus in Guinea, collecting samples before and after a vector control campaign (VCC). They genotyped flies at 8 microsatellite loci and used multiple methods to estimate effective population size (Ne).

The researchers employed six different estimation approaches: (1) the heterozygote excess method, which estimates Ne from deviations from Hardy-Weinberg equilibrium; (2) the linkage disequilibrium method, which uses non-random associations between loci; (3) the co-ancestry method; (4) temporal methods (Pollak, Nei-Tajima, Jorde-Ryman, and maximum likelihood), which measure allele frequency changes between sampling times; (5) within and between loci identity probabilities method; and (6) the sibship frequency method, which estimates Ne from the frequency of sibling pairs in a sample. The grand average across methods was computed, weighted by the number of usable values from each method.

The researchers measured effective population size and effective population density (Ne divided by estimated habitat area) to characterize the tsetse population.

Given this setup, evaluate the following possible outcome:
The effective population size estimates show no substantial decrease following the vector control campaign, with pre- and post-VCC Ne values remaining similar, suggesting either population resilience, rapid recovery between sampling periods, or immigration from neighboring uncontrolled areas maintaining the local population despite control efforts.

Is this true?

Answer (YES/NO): YES